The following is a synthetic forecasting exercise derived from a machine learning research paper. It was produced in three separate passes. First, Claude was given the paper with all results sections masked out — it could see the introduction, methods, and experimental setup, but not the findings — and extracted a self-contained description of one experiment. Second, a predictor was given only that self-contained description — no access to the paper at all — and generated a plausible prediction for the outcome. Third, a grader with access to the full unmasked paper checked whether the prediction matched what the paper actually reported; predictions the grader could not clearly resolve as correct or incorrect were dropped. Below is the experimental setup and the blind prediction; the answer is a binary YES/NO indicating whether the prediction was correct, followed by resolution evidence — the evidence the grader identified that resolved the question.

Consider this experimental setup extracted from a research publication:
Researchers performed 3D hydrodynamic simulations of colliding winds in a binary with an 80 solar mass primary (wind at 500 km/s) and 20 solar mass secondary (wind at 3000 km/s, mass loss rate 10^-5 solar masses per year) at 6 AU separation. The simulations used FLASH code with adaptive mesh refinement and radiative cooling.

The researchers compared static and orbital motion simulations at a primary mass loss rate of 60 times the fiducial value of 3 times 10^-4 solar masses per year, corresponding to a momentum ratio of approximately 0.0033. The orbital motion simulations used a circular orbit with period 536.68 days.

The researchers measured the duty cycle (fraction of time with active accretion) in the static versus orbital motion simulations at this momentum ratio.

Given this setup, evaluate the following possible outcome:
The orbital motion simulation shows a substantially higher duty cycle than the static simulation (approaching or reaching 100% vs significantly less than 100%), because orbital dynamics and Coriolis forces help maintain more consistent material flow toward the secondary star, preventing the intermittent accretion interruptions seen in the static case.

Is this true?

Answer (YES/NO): NO